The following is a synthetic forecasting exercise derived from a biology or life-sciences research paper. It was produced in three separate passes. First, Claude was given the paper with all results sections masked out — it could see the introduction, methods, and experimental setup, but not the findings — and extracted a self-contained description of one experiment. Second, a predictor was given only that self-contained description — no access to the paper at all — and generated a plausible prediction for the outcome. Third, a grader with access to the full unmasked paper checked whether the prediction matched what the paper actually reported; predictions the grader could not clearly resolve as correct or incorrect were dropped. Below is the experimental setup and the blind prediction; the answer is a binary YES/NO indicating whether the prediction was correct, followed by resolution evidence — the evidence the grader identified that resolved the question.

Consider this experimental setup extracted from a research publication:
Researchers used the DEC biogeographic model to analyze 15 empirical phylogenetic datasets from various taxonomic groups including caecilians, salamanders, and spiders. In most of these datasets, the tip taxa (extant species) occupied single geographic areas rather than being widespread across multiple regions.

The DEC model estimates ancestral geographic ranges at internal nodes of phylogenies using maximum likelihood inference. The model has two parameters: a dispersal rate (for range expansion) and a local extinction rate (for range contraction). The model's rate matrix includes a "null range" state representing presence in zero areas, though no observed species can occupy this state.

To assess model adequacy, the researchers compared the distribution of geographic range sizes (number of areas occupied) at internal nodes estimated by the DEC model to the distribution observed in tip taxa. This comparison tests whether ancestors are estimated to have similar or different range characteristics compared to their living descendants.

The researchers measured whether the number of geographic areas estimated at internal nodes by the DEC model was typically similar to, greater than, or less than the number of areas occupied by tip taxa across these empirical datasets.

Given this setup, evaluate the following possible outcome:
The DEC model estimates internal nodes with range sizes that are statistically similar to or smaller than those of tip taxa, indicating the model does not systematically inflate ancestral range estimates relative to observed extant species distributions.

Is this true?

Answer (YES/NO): NO